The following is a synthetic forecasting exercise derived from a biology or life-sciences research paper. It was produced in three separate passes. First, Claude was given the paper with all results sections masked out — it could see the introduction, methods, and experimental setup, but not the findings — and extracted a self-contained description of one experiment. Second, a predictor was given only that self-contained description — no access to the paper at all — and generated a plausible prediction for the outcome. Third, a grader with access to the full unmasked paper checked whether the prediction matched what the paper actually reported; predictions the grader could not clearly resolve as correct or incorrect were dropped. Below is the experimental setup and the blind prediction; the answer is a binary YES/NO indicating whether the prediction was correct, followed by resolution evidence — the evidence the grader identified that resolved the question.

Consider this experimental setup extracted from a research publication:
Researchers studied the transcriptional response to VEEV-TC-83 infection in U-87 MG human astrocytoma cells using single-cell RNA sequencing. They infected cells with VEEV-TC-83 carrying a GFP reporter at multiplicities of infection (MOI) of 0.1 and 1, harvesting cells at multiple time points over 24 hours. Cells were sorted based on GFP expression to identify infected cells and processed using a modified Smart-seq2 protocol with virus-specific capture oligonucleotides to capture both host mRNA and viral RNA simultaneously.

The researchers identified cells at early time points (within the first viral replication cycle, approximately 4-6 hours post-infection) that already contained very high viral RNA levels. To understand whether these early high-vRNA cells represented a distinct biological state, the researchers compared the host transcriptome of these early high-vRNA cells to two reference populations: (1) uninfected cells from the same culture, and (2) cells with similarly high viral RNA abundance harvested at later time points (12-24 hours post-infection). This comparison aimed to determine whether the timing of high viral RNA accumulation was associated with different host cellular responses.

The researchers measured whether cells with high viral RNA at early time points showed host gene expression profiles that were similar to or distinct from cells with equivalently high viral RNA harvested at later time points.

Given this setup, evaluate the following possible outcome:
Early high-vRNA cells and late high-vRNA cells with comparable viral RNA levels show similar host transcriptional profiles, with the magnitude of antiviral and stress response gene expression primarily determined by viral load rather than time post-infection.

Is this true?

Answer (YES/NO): NO